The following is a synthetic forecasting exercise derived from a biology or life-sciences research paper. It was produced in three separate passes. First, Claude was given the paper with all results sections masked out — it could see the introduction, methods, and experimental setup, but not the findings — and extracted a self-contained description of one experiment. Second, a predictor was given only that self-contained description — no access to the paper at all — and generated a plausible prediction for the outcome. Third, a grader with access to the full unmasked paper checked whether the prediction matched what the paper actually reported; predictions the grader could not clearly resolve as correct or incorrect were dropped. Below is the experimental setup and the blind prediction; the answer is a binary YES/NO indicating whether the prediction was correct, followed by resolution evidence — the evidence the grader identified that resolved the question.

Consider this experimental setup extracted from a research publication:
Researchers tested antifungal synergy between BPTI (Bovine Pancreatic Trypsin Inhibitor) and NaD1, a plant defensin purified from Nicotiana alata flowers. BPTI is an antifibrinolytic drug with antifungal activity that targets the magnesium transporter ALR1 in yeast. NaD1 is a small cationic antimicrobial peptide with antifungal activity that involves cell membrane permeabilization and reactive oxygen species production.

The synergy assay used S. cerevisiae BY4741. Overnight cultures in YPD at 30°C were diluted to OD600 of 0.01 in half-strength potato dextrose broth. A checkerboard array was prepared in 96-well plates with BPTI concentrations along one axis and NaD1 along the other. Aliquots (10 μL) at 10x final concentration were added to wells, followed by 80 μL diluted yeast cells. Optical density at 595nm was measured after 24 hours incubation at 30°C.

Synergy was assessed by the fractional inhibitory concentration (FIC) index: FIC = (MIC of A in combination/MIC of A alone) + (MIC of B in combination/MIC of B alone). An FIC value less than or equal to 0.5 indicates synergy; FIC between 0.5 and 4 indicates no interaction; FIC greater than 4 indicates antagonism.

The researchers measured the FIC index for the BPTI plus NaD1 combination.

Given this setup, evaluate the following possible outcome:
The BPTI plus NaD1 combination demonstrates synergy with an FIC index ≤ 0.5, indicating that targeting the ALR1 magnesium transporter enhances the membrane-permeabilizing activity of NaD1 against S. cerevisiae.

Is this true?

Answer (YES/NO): YES